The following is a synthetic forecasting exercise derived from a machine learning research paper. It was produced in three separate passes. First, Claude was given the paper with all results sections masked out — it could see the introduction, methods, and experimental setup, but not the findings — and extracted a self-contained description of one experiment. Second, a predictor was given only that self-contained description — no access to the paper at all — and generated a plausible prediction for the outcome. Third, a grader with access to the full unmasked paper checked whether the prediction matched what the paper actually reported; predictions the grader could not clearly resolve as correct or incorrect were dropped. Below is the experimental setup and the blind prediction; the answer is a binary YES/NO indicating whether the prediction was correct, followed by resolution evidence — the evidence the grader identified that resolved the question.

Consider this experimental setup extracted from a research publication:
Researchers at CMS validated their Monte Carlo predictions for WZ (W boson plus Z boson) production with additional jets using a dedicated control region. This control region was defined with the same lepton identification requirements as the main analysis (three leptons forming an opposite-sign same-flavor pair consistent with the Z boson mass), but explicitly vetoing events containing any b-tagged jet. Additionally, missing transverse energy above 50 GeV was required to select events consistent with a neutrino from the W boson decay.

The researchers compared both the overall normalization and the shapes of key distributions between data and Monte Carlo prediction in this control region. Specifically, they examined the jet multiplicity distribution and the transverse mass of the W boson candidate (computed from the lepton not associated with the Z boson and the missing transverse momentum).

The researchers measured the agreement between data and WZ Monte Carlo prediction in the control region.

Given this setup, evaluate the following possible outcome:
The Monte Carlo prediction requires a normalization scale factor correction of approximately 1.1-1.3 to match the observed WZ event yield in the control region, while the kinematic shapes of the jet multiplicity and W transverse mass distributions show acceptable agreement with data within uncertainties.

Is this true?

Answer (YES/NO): NO